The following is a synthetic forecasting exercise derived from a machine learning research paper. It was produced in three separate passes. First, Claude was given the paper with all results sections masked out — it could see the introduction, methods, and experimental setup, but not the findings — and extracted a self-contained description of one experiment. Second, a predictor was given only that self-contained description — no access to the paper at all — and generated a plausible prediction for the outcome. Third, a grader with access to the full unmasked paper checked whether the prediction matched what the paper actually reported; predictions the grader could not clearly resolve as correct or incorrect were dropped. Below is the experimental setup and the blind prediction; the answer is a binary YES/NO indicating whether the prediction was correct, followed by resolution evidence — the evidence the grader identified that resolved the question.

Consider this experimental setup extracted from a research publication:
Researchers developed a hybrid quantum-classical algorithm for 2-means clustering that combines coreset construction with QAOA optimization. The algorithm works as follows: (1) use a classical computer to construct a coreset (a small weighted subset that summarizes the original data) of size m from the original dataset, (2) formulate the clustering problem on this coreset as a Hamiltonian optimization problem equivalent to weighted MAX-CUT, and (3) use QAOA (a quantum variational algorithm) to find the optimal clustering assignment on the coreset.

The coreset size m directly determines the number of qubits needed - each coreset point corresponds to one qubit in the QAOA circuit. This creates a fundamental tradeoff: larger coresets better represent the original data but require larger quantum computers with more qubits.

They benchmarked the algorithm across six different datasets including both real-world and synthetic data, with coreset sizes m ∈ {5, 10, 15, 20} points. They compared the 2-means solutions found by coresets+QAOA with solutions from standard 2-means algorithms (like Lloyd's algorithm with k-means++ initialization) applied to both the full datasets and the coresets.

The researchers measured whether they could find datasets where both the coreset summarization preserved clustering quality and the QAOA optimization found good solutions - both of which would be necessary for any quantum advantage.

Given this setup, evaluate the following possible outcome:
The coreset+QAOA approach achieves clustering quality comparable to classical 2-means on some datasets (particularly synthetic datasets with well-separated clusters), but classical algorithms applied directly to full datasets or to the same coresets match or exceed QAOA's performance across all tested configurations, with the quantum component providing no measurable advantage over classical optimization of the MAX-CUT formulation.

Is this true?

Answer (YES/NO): NO